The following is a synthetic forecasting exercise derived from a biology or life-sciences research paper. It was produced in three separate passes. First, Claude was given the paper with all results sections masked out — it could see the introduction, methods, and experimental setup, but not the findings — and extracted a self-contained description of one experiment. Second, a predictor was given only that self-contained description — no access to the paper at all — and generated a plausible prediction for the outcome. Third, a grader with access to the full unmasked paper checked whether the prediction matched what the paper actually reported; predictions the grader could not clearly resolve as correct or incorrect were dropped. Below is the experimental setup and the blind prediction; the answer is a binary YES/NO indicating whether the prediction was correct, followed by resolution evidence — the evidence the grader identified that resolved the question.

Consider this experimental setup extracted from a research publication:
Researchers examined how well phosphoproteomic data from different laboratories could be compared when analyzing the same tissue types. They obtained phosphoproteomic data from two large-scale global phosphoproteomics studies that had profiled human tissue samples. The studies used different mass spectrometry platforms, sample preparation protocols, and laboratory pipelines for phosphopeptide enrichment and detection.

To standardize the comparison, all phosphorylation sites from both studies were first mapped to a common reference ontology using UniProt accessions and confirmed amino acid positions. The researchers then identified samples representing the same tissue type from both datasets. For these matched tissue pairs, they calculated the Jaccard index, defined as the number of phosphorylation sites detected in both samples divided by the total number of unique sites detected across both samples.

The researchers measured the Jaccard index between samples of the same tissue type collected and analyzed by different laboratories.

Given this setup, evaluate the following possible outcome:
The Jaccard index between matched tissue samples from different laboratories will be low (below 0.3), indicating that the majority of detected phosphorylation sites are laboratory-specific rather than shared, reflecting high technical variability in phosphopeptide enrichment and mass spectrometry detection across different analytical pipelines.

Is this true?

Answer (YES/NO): YES